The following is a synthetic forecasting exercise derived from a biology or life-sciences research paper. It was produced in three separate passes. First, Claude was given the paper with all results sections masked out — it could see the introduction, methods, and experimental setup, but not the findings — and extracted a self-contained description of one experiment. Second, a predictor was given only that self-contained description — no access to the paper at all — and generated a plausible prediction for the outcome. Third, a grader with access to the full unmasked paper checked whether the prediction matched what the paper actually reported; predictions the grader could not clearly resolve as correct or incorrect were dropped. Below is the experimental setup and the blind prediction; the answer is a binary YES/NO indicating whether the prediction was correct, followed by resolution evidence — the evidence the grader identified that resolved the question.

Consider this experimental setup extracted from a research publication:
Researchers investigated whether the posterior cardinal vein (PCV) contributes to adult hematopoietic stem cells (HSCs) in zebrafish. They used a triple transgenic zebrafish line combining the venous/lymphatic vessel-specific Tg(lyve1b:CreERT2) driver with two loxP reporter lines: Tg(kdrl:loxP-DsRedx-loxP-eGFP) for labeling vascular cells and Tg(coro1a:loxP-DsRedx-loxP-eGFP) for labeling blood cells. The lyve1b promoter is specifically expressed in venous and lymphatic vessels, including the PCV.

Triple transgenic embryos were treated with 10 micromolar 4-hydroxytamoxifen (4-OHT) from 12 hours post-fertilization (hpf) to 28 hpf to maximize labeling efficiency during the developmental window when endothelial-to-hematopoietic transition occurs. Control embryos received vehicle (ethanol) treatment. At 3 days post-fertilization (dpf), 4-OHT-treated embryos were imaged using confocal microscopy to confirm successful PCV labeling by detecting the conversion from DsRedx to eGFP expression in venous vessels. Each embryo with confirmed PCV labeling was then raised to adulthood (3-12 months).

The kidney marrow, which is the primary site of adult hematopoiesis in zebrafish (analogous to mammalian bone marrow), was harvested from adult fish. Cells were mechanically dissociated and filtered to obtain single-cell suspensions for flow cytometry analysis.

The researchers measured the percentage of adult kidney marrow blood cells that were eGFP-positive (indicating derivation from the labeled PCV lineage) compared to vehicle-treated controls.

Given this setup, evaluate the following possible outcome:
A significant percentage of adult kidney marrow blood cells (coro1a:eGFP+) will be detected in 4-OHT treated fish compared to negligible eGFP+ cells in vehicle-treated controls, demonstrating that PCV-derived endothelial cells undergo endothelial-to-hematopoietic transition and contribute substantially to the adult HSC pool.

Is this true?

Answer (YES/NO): NO